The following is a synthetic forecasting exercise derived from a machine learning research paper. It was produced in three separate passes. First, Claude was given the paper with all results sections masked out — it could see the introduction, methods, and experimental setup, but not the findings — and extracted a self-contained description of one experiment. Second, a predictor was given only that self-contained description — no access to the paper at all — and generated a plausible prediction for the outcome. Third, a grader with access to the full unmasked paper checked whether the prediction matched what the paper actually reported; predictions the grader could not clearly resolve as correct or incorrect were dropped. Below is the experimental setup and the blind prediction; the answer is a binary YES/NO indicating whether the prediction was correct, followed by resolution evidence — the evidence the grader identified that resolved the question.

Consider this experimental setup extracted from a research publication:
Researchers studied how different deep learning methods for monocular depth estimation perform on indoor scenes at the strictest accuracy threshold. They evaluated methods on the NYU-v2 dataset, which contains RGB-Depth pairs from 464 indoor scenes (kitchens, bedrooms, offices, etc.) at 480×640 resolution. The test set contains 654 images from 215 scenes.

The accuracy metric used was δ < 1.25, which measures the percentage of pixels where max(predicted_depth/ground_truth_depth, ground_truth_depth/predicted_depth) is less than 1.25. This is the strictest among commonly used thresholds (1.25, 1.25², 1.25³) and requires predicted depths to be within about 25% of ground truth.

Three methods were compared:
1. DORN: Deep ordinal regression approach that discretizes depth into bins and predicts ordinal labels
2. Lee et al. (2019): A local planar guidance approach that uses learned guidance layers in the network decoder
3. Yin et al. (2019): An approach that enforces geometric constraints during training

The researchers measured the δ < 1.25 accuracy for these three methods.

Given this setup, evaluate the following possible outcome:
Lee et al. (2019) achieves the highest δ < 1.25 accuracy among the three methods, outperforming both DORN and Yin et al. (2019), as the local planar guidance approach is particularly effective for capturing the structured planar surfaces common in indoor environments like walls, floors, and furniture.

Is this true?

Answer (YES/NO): NO